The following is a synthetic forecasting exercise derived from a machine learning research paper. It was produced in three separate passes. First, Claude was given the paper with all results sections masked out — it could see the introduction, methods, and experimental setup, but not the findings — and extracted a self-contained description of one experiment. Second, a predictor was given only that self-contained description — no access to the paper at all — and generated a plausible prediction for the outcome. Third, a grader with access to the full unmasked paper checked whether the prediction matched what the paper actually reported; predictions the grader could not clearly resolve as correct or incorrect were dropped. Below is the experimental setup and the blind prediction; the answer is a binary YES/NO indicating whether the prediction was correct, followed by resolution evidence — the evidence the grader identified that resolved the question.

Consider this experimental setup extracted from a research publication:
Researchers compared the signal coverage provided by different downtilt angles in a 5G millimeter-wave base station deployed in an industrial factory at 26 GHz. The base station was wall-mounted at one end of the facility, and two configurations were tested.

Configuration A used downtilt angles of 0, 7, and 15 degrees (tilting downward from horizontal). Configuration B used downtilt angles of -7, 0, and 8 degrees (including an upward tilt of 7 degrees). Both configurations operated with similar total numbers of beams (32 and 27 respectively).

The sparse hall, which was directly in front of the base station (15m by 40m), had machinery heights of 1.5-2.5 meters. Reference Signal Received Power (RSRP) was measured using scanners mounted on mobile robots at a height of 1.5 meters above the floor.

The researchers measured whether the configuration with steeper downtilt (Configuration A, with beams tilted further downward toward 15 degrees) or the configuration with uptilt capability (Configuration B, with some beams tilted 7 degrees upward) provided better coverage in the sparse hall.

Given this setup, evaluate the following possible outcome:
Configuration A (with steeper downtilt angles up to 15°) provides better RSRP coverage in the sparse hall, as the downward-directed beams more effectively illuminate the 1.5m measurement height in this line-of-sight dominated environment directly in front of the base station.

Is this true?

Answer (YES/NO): NO